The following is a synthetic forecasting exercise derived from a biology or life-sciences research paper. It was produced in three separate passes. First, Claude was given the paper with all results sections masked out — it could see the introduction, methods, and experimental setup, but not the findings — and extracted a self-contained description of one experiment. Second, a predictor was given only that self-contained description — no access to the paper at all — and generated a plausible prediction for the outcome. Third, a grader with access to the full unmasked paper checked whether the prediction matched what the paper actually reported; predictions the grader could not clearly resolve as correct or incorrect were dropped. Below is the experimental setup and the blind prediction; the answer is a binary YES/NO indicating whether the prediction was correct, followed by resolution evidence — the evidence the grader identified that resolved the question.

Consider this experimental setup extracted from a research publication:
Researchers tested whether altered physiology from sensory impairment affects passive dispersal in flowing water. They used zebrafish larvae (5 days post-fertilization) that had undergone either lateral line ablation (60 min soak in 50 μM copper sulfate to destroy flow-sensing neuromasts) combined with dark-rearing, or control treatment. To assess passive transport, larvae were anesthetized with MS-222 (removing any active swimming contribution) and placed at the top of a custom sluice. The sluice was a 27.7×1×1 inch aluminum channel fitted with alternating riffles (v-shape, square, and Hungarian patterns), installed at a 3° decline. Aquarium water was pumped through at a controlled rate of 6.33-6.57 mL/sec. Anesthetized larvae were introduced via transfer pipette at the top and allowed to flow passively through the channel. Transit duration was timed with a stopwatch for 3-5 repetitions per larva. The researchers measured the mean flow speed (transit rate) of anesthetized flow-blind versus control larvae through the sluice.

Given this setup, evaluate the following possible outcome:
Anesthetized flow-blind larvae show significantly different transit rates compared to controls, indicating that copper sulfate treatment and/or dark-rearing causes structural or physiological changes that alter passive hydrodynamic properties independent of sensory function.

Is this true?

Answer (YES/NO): NO